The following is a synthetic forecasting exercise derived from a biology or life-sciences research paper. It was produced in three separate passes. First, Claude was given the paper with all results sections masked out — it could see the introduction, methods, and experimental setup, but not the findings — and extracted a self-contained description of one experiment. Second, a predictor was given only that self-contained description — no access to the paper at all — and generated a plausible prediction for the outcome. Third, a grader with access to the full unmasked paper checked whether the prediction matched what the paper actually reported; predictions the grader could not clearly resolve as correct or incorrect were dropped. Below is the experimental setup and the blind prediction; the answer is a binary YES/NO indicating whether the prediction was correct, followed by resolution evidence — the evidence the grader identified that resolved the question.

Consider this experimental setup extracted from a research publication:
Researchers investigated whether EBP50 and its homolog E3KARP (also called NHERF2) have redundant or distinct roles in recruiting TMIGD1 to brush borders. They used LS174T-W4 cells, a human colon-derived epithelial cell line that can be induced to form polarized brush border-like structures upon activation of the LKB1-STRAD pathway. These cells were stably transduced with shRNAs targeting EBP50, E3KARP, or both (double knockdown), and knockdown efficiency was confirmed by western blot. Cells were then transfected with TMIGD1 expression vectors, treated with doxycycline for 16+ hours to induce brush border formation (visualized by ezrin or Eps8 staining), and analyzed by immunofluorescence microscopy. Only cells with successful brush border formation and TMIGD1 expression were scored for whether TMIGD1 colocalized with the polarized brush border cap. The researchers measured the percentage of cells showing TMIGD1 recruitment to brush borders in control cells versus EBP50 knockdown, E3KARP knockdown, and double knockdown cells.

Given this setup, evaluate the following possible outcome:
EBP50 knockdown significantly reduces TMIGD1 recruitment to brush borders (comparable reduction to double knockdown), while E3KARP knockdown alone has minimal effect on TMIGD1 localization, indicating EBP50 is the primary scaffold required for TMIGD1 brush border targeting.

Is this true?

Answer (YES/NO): NO